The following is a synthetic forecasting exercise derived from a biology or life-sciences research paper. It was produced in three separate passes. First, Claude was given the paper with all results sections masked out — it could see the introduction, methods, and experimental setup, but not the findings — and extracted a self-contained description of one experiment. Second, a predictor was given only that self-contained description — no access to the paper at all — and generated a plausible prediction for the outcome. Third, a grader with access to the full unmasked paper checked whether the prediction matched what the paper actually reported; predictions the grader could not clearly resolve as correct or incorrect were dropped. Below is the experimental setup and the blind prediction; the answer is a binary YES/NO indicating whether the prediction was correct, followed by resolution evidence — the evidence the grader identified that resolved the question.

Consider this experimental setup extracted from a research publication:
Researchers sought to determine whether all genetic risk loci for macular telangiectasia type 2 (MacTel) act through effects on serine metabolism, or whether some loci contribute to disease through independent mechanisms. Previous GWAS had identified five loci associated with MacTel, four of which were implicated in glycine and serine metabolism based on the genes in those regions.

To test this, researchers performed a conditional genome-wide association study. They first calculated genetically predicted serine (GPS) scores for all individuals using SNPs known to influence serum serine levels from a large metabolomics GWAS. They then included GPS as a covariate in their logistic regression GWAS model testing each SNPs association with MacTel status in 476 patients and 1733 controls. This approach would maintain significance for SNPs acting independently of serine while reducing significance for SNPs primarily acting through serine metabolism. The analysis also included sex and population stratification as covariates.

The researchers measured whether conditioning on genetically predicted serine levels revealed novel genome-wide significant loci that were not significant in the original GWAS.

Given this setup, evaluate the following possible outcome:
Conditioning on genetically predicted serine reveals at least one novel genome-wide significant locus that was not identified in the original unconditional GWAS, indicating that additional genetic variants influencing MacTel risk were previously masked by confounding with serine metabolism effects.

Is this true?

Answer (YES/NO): YES